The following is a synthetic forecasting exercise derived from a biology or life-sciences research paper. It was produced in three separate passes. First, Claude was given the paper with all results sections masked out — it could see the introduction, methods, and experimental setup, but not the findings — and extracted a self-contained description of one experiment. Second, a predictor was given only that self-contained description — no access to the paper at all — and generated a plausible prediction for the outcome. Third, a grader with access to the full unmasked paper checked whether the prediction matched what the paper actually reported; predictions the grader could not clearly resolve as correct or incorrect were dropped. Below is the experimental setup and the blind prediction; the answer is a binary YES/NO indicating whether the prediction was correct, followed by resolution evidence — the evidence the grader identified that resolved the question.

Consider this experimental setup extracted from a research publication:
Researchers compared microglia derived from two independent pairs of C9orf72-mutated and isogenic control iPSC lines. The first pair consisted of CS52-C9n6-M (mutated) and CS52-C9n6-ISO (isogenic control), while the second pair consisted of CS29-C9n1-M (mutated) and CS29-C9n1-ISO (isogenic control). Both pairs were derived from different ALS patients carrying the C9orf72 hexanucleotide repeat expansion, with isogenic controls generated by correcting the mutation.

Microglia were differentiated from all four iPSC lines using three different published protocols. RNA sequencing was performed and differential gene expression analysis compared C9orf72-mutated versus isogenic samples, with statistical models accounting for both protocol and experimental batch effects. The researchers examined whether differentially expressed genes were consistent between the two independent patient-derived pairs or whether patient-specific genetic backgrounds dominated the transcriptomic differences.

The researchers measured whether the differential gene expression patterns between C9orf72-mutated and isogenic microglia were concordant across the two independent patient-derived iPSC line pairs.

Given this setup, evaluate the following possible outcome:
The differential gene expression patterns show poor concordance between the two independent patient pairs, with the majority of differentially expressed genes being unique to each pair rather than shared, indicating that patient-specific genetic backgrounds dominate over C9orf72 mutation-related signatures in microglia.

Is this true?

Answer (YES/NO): NO